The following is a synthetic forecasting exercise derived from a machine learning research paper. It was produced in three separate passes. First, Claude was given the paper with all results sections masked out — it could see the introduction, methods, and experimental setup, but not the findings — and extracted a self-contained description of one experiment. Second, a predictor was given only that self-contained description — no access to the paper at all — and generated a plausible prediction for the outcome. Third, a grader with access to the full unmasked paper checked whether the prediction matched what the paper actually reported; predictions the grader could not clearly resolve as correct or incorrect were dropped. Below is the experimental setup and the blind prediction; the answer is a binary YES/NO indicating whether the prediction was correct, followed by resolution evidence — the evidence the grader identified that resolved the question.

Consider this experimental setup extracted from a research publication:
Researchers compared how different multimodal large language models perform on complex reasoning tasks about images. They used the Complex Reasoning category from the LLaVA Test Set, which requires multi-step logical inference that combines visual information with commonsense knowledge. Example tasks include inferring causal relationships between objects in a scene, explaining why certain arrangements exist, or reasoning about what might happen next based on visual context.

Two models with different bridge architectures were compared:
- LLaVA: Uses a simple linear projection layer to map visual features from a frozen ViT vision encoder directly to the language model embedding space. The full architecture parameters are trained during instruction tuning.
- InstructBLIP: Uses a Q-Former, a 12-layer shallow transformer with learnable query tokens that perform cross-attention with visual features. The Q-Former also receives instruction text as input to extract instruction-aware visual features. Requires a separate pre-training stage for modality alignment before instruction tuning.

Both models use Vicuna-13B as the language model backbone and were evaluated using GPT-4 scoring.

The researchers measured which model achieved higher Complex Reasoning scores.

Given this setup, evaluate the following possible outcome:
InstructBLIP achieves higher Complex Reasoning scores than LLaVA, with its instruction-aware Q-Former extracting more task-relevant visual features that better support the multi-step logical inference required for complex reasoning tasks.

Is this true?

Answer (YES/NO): NO